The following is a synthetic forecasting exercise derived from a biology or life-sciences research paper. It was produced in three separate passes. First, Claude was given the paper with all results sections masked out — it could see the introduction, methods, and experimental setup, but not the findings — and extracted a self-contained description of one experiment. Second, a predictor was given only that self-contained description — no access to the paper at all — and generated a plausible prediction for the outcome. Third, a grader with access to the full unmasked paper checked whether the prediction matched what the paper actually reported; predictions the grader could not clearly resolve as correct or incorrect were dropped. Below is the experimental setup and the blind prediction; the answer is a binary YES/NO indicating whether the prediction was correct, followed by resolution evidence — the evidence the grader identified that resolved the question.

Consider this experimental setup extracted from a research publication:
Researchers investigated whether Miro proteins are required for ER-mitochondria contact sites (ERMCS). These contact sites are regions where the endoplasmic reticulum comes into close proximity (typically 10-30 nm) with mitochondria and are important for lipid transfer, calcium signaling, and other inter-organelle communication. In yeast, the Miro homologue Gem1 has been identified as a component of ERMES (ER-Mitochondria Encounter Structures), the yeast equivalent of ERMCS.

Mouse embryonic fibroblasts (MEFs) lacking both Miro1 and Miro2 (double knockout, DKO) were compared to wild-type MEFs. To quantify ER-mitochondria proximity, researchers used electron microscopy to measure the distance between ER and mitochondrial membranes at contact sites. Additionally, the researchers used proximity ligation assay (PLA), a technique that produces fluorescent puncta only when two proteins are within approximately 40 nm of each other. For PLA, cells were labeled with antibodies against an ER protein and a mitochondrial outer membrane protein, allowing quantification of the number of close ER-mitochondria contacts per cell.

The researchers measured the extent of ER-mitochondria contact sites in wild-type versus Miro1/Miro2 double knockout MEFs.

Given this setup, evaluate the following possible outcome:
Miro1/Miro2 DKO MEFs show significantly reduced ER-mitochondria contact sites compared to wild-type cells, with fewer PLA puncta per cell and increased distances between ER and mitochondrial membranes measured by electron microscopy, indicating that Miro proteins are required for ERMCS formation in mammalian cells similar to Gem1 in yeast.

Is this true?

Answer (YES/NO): YES